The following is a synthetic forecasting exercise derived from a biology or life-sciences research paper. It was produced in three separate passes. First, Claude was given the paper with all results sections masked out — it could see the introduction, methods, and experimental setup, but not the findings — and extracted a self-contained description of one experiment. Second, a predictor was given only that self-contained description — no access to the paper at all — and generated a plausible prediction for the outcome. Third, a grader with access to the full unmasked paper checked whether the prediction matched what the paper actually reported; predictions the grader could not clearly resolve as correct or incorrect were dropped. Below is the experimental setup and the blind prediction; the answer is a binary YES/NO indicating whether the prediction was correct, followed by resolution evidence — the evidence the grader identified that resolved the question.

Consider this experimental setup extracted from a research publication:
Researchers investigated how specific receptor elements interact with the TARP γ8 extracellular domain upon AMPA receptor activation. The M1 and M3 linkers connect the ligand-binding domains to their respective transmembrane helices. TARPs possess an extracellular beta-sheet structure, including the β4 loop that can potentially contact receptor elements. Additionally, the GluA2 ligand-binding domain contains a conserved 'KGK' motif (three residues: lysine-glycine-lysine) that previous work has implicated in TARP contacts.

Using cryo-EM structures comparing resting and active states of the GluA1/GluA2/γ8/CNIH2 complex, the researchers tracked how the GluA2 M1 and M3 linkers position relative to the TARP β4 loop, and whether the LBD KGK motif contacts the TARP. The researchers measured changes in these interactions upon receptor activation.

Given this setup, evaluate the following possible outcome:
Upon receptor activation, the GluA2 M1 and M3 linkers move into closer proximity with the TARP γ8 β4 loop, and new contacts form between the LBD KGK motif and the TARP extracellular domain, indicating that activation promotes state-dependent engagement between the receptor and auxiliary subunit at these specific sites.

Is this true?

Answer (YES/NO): YES